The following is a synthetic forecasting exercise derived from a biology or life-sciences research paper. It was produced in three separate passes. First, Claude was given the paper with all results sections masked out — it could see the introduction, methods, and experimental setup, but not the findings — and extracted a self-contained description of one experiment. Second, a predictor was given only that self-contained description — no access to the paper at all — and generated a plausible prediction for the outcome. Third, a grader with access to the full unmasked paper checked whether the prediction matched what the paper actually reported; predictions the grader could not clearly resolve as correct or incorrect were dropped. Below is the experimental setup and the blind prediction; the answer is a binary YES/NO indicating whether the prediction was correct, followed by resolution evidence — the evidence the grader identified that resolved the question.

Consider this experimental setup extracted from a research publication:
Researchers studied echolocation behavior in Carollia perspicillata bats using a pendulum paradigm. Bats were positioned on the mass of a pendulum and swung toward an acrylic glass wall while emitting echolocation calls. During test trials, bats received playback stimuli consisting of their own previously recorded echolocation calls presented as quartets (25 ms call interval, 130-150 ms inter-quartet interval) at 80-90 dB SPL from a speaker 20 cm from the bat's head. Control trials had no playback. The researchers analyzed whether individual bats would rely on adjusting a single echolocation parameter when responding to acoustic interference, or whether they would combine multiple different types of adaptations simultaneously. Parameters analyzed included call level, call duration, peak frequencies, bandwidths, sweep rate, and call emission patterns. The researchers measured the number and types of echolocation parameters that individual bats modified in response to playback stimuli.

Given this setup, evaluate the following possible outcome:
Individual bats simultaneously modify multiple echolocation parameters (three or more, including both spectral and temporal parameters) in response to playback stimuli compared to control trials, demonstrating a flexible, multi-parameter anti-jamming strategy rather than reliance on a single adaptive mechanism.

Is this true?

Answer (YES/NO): YES